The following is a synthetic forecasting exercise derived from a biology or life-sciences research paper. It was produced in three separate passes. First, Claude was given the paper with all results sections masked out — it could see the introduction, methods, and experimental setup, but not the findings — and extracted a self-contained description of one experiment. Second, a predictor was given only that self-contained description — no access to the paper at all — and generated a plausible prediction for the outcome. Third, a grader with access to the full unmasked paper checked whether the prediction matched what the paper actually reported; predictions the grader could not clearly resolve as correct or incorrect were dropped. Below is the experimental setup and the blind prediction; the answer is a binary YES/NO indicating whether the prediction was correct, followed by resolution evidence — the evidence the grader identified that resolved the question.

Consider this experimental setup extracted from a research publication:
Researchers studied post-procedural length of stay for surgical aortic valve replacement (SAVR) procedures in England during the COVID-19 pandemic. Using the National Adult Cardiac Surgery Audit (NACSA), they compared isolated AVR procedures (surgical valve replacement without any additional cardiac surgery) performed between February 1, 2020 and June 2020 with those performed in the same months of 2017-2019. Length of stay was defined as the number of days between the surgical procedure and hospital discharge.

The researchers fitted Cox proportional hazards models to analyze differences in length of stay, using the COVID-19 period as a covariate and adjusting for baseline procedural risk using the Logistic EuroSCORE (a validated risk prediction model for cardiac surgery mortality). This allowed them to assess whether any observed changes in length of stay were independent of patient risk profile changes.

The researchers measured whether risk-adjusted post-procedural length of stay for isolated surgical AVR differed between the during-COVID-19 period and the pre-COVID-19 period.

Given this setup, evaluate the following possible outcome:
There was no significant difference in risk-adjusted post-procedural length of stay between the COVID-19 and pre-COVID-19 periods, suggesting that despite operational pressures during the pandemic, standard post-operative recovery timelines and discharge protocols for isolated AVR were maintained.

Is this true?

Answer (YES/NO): YES